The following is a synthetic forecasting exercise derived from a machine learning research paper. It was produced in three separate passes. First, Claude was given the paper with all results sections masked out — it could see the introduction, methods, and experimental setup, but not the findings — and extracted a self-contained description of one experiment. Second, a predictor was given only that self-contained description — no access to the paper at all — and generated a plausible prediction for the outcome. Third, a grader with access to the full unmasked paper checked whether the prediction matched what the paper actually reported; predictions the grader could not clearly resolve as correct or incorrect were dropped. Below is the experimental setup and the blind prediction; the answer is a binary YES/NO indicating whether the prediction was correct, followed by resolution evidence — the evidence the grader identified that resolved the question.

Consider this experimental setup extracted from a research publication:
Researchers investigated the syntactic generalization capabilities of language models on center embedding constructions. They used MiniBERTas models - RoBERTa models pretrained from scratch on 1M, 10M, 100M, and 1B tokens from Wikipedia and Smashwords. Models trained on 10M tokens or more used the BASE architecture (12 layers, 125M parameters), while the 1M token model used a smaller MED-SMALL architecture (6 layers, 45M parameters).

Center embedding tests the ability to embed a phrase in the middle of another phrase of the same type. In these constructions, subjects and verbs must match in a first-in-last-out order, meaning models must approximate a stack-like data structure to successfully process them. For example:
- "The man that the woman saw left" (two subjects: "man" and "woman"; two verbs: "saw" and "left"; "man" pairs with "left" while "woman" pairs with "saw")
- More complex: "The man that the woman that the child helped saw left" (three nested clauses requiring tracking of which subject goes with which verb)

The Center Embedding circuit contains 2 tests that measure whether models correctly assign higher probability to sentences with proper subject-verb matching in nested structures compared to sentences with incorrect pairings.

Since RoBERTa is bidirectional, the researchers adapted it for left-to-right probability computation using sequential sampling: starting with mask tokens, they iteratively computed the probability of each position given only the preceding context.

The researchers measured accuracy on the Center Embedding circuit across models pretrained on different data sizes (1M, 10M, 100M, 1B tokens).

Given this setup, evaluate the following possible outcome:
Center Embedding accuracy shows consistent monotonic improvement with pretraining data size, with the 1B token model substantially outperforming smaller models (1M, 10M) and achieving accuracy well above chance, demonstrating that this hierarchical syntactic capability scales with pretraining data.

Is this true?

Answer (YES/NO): NO